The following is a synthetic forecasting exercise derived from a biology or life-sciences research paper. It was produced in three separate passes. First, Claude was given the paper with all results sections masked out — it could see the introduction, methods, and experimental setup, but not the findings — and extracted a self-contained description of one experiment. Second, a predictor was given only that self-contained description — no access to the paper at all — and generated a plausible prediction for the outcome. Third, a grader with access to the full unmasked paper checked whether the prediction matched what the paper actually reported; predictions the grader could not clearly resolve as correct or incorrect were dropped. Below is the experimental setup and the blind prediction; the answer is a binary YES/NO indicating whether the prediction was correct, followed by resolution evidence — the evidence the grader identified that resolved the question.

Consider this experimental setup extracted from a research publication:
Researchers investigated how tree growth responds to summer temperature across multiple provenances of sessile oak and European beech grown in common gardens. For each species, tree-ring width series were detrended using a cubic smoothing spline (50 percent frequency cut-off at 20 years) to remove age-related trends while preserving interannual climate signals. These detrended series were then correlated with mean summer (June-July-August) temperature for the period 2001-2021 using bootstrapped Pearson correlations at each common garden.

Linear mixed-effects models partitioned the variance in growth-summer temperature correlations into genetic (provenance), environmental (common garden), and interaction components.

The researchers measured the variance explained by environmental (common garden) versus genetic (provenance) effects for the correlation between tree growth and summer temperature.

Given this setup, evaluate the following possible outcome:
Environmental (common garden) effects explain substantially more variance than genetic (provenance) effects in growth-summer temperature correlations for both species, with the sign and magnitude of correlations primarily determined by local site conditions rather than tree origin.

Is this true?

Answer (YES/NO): NO